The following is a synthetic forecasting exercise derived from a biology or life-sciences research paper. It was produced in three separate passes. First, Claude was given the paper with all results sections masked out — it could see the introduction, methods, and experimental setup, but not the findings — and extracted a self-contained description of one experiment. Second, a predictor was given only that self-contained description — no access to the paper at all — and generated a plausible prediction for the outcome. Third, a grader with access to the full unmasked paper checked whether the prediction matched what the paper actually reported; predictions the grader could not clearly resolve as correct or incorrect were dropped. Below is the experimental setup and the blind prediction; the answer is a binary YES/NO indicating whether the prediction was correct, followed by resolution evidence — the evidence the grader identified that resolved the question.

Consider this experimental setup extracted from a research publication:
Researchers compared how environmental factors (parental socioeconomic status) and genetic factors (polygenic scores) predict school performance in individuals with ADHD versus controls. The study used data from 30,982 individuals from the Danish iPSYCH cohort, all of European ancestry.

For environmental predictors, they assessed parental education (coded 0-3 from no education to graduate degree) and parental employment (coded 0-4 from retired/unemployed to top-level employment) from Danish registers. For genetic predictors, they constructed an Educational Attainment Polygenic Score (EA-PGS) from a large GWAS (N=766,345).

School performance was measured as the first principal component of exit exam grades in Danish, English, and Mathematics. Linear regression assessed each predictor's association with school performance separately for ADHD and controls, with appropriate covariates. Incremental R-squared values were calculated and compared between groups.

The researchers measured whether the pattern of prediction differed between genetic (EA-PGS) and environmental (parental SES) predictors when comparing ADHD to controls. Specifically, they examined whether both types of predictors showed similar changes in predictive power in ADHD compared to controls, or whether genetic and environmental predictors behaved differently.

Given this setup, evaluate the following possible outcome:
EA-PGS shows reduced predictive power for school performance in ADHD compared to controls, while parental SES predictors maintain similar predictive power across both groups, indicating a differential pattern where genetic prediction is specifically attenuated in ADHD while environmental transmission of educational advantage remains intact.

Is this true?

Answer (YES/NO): NO